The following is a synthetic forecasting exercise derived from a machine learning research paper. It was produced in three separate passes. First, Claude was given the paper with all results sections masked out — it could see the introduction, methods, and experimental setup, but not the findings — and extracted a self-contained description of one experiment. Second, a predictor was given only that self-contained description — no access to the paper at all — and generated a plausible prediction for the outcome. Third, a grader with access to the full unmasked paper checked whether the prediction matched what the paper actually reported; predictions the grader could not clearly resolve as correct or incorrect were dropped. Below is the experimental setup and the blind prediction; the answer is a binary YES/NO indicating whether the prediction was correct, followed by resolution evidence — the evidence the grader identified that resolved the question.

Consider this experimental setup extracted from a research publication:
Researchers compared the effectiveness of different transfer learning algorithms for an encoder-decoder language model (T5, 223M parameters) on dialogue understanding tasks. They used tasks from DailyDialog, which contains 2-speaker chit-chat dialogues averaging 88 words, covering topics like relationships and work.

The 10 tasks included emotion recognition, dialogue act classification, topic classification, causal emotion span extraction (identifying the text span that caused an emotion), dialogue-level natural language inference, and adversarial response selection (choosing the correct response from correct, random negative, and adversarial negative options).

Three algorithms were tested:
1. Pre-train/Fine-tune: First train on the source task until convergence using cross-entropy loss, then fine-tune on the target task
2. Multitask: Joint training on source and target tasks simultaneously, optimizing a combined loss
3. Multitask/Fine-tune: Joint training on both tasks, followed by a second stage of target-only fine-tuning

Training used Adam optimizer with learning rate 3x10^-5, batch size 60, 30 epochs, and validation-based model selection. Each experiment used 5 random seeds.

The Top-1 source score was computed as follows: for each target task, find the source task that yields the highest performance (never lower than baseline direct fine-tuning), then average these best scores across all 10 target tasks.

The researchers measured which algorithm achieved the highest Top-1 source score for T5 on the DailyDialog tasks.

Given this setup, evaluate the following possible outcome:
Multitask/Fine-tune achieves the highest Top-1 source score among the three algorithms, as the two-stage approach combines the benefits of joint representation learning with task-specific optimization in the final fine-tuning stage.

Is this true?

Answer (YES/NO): NO